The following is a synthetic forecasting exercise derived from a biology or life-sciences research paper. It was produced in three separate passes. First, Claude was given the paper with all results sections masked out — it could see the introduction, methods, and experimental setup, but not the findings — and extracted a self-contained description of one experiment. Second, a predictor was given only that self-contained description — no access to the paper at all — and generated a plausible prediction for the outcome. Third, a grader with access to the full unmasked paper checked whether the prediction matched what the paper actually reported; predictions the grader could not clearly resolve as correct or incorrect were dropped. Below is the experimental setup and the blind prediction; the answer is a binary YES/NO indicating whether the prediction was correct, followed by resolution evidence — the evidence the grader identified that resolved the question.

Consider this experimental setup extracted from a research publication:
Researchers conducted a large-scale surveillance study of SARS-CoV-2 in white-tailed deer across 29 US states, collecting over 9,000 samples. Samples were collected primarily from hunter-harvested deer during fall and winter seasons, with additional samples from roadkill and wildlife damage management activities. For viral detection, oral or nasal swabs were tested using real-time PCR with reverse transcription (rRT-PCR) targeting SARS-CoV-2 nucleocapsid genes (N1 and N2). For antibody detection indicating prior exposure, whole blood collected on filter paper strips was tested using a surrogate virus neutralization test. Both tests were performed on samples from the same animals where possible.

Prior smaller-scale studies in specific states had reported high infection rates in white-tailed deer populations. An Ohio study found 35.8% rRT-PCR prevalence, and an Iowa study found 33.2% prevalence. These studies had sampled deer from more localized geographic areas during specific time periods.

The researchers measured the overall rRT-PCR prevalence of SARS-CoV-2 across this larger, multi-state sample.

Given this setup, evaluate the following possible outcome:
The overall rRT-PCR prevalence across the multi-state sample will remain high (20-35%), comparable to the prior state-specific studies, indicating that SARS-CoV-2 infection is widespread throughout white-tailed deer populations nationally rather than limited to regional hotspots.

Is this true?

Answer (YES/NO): NO